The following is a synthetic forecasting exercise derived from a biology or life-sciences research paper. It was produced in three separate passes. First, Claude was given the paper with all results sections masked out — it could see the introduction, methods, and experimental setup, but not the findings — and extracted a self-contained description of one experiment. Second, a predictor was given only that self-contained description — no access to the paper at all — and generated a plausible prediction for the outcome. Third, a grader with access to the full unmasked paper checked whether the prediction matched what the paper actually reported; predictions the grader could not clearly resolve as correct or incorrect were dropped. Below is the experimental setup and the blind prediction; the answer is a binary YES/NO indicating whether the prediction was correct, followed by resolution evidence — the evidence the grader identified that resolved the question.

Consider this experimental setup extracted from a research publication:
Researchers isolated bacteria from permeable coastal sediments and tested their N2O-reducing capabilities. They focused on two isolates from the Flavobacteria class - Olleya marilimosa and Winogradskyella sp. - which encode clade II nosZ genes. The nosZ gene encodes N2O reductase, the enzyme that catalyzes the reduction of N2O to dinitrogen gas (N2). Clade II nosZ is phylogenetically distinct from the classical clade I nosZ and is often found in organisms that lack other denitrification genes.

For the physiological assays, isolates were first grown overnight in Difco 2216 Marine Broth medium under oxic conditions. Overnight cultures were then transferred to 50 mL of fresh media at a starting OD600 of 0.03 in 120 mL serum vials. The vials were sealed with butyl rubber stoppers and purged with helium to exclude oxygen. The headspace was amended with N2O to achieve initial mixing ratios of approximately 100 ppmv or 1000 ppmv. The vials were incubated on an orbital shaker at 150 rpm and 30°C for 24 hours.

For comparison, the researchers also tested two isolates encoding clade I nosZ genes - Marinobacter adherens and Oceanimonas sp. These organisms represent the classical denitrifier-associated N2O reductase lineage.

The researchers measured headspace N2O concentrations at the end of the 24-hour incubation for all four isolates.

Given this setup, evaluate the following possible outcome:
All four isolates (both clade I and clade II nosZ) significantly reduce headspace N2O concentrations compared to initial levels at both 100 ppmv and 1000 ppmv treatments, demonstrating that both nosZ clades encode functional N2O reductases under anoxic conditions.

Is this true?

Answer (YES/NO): YES